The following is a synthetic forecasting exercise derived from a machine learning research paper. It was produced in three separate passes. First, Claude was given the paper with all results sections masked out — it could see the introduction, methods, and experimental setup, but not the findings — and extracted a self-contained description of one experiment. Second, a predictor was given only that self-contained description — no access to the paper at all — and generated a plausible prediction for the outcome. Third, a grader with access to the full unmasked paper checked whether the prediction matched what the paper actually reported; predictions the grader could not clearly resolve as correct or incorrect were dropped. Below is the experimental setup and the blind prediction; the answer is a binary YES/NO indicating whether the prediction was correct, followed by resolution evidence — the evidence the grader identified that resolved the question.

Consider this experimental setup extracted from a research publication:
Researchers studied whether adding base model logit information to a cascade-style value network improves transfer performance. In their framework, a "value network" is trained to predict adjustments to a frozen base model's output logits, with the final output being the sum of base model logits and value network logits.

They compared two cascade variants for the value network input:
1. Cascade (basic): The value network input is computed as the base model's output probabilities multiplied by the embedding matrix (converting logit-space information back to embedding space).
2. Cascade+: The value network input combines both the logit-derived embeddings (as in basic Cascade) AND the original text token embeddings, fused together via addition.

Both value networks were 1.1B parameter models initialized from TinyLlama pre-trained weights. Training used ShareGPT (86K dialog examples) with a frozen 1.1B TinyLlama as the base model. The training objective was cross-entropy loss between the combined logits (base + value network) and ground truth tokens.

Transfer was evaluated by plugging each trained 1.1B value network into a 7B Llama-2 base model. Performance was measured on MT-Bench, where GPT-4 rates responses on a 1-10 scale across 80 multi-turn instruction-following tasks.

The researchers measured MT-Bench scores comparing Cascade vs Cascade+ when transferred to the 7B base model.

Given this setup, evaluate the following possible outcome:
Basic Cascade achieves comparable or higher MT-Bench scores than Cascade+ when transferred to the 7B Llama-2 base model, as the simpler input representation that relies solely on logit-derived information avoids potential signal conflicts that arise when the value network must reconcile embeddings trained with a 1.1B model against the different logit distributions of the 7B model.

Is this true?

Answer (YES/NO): NO